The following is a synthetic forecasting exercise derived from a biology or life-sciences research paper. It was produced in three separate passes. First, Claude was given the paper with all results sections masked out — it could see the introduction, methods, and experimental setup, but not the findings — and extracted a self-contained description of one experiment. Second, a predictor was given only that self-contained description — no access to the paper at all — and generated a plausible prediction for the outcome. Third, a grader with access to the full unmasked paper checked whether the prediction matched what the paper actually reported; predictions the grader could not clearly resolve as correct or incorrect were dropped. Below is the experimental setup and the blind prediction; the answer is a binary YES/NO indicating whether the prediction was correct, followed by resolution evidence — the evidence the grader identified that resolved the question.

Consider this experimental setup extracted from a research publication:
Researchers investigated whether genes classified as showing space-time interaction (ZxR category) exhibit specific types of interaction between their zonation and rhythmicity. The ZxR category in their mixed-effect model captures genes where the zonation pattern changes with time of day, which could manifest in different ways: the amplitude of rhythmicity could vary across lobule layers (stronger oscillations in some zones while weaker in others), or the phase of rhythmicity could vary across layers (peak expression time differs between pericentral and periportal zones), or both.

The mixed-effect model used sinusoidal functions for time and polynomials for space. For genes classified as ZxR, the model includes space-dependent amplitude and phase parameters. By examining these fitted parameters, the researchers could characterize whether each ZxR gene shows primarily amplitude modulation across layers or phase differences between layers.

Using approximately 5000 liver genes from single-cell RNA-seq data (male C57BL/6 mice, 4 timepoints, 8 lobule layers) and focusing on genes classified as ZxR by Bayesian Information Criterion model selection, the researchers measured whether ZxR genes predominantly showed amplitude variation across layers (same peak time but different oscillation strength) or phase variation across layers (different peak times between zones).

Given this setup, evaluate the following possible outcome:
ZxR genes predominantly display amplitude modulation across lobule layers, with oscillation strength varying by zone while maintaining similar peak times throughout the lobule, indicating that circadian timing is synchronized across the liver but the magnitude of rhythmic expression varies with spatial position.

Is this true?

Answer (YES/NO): YES